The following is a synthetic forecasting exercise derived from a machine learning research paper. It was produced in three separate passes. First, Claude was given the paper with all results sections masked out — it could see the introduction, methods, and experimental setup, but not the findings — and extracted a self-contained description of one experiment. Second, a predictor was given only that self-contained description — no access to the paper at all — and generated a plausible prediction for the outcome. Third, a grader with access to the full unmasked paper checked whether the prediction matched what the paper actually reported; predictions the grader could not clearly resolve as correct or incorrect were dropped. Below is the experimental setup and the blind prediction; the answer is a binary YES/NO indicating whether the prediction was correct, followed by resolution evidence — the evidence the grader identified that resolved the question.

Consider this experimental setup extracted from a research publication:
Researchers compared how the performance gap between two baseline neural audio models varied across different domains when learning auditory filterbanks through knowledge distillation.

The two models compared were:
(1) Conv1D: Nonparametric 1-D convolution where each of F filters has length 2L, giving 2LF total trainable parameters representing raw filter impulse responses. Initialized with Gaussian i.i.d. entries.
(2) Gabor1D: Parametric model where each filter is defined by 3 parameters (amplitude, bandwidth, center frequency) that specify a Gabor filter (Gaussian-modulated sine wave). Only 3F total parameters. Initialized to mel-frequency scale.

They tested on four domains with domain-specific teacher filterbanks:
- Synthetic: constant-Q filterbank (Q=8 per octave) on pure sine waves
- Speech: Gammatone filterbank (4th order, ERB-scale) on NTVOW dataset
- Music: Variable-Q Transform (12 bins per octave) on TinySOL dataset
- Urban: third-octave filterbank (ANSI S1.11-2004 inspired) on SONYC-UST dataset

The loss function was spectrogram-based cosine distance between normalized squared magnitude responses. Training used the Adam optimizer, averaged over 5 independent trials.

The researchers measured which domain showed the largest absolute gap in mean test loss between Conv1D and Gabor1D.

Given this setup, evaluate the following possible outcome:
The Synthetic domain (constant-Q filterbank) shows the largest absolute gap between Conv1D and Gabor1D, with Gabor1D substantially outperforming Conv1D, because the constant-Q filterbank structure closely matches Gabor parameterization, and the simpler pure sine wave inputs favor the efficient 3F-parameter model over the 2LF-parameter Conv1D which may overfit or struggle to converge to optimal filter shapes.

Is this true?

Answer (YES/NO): NO